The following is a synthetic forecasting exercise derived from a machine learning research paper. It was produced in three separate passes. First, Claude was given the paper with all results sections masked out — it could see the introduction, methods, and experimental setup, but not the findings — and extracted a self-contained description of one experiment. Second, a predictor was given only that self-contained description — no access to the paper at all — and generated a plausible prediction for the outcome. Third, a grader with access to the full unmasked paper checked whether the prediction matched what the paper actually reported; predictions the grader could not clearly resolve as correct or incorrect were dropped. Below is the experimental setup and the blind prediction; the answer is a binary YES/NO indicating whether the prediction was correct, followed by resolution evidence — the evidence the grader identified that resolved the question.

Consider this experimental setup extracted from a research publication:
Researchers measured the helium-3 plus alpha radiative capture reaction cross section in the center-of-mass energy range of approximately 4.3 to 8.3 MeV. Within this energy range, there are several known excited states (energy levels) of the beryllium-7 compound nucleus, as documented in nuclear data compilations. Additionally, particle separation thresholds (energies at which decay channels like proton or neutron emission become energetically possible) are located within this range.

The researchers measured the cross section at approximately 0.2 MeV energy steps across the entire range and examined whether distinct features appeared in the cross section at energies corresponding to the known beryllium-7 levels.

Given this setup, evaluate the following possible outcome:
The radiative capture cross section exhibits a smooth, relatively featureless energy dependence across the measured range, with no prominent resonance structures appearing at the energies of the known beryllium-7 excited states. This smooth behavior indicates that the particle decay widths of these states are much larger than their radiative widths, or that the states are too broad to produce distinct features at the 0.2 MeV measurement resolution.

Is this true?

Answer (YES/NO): YES